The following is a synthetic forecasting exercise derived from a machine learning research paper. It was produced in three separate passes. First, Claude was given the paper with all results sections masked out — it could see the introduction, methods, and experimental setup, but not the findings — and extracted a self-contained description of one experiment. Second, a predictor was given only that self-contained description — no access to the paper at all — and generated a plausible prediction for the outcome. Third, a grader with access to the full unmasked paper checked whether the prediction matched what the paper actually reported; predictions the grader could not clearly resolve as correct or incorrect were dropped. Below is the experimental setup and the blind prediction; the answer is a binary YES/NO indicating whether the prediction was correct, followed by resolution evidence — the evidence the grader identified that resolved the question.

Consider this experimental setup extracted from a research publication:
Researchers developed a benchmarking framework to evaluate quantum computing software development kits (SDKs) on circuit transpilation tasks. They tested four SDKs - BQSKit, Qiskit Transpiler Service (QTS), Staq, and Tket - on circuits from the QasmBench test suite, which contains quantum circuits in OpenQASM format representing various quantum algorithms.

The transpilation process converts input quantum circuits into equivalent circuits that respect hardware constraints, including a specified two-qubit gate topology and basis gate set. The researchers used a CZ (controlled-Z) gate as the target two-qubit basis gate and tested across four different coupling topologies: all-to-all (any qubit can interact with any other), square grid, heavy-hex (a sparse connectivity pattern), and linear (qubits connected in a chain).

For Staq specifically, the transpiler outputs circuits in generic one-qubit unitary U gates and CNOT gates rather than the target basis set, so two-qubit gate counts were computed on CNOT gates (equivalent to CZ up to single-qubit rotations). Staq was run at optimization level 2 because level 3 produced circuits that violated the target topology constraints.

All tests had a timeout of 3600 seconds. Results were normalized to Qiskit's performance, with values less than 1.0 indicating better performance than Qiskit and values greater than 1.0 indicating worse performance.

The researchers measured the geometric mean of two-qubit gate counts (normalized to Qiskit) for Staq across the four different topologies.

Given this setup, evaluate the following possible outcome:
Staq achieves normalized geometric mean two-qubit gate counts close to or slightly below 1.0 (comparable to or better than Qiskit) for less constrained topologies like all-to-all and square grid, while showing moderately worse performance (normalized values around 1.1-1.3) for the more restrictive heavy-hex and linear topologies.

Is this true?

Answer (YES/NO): NO